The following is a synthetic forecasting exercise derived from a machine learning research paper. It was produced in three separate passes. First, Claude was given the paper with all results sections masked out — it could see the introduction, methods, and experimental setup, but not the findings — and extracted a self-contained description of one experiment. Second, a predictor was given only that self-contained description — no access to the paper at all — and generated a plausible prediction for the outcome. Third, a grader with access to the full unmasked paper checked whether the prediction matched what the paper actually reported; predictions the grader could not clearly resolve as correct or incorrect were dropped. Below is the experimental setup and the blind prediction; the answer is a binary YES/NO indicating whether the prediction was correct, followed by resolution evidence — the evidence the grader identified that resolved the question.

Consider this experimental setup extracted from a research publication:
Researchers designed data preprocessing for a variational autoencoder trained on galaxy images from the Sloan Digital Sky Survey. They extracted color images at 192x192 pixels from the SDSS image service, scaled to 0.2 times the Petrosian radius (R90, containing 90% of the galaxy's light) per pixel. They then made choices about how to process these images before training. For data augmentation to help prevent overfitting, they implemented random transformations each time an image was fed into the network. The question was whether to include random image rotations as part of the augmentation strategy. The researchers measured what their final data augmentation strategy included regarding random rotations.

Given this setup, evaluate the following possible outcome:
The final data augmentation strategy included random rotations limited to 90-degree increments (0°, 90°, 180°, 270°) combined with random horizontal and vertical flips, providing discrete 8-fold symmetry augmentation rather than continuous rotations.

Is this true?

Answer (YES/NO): NO